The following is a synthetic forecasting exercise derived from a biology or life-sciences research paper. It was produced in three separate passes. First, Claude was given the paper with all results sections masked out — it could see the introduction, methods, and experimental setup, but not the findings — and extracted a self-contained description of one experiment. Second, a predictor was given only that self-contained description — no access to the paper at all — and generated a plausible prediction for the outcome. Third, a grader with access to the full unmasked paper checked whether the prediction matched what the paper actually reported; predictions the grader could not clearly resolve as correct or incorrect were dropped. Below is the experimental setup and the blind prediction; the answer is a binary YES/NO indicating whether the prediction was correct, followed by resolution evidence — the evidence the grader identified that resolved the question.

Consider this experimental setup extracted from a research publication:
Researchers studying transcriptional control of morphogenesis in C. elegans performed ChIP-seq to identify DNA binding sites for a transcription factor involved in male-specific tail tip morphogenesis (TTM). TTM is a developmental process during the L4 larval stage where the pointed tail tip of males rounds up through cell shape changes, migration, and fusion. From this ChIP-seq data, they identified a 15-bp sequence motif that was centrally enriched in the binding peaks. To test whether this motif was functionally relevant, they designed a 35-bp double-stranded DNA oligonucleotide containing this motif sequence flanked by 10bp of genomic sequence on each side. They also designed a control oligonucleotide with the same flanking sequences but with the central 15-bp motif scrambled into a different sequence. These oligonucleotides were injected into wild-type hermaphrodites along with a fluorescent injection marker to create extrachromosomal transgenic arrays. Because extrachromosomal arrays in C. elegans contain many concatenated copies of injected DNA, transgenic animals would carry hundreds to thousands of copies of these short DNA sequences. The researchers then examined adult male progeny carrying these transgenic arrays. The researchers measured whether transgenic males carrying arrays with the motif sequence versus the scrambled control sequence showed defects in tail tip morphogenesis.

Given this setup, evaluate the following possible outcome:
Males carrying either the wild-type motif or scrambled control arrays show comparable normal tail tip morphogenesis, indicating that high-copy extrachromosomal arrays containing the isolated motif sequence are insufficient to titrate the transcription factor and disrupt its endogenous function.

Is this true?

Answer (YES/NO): NO